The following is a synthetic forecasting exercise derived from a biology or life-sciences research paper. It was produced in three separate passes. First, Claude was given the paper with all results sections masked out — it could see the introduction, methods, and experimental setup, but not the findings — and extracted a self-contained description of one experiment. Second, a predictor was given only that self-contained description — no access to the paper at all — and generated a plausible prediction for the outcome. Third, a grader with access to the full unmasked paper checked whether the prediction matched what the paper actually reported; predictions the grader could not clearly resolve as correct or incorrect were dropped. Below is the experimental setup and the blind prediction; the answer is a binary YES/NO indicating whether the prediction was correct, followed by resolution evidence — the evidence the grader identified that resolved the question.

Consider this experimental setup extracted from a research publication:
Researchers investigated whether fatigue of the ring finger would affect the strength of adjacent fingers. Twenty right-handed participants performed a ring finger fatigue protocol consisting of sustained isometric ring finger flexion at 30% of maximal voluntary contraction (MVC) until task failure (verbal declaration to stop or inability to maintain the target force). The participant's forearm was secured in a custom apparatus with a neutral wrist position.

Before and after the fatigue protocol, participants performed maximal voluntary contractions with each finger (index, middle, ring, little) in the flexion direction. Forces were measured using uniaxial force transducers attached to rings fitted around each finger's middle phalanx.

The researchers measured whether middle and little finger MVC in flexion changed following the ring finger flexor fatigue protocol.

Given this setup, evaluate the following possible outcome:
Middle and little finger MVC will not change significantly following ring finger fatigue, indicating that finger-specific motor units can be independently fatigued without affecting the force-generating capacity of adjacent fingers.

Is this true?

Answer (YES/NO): NO